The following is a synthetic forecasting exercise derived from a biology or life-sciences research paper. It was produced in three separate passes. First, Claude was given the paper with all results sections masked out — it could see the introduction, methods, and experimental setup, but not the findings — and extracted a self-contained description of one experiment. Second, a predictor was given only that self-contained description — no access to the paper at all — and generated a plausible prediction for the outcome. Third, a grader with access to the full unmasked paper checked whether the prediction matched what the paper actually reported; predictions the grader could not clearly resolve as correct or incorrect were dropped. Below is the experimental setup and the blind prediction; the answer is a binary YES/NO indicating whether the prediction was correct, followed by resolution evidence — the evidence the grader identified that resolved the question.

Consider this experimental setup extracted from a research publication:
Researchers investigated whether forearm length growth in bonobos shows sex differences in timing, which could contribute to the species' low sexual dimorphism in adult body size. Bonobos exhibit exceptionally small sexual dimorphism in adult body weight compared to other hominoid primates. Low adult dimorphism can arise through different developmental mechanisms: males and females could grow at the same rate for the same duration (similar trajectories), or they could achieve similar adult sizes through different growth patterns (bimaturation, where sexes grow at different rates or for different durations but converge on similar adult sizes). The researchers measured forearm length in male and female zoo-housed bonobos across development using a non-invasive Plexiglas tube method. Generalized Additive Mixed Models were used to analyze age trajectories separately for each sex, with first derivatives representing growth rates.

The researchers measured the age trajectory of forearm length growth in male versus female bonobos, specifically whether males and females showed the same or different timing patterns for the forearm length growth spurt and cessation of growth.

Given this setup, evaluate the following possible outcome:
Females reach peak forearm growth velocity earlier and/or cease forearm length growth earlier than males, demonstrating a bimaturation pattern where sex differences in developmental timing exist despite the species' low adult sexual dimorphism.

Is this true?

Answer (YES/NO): YES